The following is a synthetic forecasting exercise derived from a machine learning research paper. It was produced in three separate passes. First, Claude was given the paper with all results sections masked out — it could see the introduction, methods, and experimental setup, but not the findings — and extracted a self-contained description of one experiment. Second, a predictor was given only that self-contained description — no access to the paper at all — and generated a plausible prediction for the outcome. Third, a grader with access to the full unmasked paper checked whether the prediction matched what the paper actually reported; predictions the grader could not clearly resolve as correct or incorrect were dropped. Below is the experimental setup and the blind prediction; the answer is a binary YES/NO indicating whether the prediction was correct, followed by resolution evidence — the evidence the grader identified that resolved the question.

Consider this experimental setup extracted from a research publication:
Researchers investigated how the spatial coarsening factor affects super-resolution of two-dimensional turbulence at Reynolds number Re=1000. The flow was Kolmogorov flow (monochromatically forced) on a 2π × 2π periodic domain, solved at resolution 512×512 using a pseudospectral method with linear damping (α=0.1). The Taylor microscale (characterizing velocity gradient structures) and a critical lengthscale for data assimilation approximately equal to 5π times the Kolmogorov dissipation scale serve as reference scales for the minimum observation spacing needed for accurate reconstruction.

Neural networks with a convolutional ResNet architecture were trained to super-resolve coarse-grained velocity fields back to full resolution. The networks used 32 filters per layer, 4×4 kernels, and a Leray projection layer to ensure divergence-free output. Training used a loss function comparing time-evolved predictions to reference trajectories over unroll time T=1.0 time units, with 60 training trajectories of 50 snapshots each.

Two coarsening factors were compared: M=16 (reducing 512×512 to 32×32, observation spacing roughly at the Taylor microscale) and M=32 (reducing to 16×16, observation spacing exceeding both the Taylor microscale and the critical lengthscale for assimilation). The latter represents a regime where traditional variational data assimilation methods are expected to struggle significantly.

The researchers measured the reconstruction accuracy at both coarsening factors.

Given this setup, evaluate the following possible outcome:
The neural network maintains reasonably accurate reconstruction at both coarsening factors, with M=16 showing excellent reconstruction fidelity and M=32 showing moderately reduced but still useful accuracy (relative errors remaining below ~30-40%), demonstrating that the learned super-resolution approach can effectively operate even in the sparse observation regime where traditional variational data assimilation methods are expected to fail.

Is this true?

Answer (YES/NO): YES